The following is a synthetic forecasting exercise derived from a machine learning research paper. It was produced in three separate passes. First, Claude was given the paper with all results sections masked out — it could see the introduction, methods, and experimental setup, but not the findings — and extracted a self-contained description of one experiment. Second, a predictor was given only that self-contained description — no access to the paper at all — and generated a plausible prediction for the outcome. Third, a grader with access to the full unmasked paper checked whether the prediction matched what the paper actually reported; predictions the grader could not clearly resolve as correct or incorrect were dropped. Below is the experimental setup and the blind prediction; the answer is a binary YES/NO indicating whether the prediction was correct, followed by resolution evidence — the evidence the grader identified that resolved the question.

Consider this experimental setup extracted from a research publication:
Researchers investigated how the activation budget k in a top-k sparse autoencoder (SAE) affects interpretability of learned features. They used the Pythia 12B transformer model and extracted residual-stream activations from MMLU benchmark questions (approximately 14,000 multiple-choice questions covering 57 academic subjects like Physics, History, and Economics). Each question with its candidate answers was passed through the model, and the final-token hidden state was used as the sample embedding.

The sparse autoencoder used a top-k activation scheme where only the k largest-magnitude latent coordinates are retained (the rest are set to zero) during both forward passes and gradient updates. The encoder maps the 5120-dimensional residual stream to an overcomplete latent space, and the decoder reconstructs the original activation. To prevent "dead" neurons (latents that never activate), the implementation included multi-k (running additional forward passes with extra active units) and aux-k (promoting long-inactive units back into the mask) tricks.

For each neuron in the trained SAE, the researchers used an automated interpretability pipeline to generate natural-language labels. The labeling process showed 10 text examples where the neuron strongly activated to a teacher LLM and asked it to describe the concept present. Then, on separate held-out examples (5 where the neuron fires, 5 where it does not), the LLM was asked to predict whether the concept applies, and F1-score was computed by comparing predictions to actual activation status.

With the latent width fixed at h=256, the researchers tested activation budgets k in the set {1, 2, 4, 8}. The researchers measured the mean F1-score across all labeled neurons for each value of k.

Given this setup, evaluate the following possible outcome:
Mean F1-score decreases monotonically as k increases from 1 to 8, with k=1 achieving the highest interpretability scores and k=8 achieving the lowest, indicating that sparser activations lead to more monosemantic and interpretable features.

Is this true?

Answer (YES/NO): YES